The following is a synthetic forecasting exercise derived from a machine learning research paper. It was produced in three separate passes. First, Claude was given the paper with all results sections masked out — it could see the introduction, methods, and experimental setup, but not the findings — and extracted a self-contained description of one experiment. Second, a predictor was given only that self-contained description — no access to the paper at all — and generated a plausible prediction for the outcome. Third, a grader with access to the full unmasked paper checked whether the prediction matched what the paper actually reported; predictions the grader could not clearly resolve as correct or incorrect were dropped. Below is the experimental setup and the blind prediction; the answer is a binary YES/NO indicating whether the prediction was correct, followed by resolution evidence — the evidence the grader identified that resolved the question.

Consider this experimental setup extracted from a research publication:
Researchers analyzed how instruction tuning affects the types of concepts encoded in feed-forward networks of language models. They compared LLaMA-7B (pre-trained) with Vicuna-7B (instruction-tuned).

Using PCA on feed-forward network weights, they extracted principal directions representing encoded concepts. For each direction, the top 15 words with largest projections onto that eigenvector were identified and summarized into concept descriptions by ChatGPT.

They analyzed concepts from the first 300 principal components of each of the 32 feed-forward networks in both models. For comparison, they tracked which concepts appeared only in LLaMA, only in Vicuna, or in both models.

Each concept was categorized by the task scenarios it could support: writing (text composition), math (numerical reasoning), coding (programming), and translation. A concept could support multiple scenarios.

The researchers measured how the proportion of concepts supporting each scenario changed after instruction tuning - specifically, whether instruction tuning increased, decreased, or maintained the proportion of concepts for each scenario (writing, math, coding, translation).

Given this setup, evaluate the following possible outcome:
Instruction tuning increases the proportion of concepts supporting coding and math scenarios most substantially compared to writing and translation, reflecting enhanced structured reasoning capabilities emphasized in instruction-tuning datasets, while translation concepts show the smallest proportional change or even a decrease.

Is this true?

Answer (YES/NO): NO